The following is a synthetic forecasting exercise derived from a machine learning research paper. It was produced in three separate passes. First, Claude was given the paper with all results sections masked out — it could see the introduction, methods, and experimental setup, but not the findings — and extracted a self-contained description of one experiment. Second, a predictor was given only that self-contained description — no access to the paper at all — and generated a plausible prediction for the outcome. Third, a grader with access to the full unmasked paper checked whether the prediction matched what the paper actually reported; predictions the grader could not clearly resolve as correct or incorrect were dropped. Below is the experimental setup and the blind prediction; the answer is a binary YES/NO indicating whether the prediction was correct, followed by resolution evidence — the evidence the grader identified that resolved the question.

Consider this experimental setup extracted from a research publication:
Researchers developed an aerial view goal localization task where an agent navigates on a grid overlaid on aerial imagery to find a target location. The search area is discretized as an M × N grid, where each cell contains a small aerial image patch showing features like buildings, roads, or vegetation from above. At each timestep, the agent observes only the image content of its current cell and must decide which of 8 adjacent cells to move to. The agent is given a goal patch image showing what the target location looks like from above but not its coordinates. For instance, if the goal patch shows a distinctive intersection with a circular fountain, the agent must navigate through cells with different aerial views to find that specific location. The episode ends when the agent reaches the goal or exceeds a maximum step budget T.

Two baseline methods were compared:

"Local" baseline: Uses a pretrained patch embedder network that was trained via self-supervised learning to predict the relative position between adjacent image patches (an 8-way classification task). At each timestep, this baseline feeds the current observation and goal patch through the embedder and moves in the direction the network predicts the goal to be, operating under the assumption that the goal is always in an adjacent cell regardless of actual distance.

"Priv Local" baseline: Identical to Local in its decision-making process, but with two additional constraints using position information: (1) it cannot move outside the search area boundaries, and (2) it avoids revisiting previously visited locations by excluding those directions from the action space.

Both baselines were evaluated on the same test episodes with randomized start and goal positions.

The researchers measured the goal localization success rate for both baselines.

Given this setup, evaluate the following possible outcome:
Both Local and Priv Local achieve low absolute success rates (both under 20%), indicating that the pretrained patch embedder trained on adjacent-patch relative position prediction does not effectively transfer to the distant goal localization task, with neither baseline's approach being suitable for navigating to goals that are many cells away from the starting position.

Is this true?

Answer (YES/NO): NO